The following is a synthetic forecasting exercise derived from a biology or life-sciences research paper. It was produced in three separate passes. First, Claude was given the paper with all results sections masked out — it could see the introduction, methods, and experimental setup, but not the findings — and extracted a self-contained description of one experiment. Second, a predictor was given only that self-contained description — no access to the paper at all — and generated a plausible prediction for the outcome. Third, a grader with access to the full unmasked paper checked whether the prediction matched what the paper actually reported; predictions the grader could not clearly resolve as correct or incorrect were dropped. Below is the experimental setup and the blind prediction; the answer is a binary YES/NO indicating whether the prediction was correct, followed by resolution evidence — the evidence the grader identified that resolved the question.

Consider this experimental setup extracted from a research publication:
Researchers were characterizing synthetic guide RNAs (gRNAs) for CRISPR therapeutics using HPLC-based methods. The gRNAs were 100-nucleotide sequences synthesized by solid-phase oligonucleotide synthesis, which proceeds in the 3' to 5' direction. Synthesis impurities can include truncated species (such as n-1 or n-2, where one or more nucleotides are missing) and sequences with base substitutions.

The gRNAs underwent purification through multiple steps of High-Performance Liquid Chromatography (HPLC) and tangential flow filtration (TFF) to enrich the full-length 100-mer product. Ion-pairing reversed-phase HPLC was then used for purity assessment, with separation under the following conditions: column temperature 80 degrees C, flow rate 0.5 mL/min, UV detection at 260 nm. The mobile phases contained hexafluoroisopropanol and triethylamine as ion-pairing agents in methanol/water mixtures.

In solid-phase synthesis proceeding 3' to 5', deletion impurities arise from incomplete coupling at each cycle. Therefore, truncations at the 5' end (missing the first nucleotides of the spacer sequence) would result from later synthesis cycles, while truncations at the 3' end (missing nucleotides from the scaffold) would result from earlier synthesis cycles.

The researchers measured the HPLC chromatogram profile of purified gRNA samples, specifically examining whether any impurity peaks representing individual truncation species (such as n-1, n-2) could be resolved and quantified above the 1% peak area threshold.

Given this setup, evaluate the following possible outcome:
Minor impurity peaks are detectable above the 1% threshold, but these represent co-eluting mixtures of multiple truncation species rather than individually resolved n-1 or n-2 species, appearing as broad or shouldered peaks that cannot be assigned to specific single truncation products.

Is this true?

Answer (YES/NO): NO